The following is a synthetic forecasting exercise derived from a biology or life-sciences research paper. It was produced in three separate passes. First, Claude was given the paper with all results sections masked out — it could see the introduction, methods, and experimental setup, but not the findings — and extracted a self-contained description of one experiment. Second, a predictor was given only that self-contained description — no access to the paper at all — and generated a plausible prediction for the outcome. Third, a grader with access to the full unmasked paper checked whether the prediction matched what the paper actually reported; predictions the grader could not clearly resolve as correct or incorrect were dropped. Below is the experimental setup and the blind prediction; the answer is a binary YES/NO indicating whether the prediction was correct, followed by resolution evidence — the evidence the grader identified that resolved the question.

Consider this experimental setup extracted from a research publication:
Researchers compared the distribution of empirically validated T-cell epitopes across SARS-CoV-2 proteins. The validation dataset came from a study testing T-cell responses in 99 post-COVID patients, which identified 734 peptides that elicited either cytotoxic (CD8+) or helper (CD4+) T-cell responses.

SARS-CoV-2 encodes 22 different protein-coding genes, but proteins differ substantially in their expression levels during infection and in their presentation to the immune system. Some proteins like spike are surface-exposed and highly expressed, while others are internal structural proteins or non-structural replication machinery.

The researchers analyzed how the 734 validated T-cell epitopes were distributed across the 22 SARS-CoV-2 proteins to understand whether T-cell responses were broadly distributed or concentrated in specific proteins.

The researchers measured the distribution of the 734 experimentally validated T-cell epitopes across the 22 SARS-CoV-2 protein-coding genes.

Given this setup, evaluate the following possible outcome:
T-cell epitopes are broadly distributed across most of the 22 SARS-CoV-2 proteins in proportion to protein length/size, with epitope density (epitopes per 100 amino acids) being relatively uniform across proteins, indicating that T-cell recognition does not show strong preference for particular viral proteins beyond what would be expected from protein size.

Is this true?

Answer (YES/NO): NO